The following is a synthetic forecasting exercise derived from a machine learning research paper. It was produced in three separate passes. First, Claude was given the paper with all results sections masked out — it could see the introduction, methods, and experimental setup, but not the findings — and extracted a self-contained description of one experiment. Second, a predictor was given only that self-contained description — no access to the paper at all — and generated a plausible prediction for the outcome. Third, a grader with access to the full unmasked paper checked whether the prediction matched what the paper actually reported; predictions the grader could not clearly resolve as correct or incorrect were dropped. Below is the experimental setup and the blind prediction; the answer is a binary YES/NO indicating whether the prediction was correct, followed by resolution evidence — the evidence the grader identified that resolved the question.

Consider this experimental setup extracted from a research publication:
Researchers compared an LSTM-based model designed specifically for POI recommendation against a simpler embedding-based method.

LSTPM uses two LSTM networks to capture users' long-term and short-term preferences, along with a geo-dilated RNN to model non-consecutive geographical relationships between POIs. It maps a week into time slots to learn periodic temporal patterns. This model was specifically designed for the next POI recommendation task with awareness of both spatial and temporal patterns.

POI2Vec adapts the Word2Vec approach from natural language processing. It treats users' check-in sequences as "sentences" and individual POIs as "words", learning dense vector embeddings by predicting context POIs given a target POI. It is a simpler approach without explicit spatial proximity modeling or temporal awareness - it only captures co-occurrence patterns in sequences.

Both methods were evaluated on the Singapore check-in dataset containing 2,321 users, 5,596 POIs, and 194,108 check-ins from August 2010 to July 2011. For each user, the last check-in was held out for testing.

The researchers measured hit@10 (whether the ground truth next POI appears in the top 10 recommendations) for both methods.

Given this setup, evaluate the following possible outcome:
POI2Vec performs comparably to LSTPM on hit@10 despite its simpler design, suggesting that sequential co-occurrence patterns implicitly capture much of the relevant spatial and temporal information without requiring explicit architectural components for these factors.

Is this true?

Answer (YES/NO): NO